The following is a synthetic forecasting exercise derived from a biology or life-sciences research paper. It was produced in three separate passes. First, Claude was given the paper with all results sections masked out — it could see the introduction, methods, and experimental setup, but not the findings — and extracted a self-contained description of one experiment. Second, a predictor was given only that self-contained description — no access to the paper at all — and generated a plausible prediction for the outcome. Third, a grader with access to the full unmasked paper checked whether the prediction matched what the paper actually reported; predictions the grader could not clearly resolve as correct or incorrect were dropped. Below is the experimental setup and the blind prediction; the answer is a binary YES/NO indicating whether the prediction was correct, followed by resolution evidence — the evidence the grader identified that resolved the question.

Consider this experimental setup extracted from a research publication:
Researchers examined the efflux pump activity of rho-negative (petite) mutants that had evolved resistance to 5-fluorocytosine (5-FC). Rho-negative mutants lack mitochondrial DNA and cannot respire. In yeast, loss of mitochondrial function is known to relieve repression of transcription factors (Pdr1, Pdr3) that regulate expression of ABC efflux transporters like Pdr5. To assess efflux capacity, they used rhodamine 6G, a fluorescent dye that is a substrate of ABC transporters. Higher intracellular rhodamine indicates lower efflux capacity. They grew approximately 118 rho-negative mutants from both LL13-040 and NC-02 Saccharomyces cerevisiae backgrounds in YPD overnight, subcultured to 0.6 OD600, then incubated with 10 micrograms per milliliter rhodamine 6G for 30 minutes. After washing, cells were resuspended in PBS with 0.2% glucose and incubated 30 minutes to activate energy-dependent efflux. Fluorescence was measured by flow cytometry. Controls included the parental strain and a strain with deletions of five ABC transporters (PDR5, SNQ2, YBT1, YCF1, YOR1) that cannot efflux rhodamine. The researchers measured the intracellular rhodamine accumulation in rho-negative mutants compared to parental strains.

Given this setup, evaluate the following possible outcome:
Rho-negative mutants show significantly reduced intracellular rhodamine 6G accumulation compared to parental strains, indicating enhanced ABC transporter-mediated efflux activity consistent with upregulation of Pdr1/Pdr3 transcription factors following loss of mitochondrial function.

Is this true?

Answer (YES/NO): YES